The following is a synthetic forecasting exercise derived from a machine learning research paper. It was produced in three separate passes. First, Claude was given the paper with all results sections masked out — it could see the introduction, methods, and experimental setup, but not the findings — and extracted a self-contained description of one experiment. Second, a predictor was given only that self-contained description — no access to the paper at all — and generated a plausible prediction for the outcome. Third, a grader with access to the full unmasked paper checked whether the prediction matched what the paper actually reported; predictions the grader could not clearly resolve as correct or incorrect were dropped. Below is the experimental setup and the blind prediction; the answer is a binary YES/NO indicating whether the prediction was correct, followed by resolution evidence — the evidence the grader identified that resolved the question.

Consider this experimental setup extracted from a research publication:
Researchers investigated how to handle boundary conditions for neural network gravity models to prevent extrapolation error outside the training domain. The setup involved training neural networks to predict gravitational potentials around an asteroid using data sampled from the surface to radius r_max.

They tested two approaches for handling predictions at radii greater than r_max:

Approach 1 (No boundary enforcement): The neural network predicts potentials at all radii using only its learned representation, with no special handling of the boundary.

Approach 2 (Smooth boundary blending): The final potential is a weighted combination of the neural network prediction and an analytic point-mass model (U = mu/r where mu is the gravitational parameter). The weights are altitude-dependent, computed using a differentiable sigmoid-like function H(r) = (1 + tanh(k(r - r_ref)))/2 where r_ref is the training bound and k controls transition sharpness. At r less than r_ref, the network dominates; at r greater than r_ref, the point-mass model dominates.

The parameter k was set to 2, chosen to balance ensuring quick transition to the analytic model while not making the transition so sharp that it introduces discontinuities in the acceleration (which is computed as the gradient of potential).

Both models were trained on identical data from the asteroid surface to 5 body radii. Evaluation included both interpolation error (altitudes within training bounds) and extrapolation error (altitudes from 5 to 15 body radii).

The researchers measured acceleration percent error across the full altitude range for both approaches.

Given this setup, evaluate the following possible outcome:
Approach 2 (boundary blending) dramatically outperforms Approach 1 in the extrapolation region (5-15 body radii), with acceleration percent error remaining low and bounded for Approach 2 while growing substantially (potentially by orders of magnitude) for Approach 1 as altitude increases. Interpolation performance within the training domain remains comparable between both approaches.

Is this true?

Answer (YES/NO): NO